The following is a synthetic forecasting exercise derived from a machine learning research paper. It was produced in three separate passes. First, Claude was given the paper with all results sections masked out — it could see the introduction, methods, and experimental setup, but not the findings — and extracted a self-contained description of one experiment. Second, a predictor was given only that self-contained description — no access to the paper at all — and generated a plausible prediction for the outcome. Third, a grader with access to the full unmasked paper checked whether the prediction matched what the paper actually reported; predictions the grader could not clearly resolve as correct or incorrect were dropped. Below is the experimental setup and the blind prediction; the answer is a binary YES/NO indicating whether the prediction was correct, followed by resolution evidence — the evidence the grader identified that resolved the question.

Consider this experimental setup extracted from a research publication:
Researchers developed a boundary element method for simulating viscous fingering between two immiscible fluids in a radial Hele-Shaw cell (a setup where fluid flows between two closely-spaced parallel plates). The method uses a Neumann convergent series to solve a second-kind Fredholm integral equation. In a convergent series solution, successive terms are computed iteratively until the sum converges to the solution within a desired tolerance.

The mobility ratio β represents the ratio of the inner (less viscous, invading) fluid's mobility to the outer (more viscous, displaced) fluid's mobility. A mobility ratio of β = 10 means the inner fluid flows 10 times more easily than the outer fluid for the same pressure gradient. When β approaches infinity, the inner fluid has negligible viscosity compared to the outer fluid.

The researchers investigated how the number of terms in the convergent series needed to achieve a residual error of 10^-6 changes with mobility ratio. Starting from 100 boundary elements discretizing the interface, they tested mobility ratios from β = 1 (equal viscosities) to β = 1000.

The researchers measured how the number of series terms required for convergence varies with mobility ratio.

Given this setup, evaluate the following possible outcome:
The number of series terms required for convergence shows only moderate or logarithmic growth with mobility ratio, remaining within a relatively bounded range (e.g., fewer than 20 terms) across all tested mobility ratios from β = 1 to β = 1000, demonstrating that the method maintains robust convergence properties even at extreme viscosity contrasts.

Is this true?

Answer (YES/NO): NO